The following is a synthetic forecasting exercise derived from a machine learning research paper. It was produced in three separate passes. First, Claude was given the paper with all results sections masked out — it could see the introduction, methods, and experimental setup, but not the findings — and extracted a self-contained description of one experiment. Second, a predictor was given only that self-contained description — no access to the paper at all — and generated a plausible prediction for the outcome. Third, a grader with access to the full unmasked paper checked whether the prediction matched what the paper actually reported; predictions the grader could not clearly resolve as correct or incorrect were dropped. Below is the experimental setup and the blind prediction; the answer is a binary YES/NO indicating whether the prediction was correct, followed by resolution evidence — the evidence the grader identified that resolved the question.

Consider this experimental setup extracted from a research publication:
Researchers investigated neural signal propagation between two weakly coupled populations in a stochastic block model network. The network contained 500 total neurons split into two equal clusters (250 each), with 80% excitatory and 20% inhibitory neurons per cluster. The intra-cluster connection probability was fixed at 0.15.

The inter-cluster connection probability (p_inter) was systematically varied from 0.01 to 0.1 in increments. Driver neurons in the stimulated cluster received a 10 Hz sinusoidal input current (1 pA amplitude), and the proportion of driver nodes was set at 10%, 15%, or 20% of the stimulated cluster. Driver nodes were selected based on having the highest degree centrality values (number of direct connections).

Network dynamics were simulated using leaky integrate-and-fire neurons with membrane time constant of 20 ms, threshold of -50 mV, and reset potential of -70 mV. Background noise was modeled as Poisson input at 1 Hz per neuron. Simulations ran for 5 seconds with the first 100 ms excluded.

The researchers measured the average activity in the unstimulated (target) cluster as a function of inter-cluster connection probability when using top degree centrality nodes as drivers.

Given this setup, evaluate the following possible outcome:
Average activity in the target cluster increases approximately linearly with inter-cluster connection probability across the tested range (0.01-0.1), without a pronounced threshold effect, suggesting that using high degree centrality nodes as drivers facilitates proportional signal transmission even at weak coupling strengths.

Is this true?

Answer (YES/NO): NO